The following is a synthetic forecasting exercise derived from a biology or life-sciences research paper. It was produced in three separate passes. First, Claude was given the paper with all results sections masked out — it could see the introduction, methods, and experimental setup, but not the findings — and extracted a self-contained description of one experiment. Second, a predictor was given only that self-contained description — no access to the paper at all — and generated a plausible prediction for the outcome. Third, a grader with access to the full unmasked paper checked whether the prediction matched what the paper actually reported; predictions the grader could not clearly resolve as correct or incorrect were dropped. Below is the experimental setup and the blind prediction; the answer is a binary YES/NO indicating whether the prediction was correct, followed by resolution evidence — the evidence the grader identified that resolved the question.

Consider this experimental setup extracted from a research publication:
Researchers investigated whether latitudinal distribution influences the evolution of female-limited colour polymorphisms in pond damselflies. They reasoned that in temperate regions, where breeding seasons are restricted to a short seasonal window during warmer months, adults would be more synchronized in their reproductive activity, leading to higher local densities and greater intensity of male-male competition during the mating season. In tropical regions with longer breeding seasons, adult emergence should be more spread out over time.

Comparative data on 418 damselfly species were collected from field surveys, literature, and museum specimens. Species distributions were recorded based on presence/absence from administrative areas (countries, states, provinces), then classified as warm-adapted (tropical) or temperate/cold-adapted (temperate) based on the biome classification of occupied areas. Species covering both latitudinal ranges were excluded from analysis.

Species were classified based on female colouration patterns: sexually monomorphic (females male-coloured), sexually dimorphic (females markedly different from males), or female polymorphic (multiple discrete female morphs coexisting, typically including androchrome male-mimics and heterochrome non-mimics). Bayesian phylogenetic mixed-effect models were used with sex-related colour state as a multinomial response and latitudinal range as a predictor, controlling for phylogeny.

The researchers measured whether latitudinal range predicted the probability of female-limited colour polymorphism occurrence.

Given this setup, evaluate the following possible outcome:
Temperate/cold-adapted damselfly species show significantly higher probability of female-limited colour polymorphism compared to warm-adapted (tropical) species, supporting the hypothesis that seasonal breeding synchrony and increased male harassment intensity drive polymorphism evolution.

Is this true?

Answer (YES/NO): YES